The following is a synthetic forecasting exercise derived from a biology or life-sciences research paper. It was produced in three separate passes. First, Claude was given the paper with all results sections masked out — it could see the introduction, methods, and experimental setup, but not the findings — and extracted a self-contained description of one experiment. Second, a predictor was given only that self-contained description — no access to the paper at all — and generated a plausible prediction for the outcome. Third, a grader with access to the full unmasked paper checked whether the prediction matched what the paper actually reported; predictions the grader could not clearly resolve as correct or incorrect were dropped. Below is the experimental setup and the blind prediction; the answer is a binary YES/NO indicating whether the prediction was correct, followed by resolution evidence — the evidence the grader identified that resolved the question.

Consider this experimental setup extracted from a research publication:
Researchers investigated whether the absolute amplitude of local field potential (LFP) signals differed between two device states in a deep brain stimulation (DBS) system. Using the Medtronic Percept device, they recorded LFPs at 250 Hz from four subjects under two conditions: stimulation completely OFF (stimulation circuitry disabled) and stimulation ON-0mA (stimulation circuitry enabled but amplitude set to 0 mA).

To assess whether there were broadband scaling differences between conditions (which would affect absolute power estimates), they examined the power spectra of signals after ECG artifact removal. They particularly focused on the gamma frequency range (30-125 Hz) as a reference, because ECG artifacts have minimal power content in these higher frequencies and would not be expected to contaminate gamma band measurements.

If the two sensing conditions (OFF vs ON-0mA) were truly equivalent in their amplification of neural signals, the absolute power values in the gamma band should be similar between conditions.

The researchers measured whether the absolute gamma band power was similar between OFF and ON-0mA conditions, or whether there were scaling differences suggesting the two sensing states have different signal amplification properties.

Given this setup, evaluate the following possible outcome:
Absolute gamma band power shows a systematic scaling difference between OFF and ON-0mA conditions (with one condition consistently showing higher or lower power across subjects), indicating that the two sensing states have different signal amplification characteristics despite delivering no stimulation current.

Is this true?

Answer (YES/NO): NO